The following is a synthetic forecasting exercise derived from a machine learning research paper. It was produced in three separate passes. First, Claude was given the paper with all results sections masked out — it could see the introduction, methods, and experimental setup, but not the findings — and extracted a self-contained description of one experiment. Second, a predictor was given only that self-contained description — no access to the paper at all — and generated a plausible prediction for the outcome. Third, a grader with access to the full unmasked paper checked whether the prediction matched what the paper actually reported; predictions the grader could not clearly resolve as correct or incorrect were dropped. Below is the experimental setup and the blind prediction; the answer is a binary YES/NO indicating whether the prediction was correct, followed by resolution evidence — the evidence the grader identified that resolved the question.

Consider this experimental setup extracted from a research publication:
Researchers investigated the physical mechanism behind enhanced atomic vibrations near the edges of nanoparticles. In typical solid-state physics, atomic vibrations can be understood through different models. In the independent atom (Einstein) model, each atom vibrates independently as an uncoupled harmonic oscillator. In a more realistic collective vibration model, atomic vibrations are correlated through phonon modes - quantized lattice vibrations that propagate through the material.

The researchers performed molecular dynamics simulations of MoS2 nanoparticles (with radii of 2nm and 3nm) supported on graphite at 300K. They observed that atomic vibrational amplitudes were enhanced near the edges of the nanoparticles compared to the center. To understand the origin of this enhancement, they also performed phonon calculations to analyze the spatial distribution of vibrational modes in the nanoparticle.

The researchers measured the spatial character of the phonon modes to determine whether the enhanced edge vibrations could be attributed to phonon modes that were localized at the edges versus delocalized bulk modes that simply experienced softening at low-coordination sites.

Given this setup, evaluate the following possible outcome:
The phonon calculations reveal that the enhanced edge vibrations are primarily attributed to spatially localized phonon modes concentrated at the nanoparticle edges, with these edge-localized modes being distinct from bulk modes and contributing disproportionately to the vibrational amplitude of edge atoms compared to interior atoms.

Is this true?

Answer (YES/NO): YES